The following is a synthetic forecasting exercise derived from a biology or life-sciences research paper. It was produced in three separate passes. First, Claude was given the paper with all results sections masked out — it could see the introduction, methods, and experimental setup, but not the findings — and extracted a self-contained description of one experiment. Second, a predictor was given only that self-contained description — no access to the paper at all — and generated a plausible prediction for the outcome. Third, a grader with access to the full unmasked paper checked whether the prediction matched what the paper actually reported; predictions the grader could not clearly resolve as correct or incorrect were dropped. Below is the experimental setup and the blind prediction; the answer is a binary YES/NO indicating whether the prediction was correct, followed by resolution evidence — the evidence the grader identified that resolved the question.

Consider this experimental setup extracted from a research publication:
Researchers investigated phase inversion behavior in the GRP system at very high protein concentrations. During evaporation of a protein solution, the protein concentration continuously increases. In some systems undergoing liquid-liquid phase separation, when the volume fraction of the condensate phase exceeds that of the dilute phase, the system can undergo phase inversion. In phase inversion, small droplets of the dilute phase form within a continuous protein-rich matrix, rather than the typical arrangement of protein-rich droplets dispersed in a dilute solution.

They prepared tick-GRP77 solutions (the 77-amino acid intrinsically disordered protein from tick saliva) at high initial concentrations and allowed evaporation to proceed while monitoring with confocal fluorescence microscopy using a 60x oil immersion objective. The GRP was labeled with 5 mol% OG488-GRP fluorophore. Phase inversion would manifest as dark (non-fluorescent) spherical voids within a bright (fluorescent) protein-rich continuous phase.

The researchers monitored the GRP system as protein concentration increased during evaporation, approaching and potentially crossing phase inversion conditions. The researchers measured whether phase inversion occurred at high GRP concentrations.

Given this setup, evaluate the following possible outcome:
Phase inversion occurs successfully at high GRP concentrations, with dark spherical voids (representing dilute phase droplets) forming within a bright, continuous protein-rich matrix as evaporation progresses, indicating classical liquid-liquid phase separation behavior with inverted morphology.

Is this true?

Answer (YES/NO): YES